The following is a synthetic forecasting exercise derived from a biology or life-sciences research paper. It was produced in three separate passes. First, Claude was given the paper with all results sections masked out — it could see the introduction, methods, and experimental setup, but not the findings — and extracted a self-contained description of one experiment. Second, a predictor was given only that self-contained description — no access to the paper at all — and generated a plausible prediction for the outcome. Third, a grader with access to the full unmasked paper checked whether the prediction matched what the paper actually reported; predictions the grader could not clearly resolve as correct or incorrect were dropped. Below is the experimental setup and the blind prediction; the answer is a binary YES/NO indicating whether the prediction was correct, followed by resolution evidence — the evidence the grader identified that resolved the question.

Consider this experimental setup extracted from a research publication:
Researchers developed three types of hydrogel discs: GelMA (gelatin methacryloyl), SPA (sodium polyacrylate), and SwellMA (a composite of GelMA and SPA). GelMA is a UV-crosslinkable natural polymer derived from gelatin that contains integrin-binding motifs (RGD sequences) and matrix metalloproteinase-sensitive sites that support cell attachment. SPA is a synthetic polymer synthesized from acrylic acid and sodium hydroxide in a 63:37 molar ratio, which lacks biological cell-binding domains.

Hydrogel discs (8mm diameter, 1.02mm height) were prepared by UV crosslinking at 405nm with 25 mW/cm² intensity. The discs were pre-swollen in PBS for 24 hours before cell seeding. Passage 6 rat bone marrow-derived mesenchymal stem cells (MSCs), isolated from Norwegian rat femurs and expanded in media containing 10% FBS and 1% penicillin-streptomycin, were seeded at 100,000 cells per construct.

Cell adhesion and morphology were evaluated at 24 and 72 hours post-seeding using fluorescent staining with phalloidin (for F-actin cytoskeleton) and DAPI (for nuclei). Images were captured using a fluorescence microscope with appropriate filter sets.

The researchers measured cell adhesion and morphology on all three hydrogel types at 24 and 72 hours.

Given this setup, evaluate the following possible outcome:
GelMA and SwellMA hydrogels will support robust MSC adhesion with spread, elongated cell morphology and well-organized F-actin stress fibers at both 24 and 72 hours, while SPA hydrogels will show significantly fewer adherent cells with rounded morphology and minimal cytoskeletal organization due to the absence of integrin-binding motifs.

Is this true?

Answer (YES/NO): NO